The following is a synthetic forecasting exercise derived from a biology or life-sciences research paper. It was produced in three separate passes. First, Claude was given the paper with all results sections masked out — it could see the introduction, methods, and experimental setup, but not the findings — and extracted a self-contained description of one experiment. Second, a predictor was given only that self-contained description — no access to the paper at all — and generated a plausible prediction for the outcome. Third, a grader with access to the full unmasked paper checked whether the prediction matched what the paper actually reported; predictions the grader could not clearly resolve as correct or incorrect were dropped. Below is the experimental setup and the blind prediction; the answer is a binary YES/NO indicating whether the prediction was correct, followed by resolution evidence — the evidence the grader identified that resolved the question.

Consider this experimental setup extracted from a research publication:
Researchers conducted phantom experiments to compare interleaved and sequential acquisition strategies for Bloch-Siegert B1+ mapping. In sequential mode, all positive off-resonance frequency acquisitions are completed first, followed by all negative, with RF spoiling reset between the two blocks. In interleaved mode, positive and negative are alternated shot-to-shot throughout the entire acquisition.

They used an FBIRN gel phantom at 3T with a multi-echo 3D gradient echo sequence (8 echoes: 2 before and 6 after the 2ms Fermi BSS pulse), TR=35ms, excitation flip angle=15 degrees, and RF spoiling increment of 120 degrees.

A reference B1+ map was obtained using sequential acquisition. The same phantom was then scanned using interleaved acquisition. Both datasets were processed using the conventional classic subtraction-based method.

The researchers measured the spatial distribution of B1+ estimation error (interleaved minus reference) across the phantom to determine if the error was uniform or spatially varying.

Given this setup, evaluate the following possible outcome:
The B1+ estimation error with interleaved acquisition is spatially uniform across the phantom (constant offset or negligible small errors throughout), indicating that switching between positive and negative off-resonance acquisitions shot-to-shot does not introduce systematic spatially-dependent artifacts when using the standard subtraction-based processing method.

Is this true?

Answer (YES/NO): NO